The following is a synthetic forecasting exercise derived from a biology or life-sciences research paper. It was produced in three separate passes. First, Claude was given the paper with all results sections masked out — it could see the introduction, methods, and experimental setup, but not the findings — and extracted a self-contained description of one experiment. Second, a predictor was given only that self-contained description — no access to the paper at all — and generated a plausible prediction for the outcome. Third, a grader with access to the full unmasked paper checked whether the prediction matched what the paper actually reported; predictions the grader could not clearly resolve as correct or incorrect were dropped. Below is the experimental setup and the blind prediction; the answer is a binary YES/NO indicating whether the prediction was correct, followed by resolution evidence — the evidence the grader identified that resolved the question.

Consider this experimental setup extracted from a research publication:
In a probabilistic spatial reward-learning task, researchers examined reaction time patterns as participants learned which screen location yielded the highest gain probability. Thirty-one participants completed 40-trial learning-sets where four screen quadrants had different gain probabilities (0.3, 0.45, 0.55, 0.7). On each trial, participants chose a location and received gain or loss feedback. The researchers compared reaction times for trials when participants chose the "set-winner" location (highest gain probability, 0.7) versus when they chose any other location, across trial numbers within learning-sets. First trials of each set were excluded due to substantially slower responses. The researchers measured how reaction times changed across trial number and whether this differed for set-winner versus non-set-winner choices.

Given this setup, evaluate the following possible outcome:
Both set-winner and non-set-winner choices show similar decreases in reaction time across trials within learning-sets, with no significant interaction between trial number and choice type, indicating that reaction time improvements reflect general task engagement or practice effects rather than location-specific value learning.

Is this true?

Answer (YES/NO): YES